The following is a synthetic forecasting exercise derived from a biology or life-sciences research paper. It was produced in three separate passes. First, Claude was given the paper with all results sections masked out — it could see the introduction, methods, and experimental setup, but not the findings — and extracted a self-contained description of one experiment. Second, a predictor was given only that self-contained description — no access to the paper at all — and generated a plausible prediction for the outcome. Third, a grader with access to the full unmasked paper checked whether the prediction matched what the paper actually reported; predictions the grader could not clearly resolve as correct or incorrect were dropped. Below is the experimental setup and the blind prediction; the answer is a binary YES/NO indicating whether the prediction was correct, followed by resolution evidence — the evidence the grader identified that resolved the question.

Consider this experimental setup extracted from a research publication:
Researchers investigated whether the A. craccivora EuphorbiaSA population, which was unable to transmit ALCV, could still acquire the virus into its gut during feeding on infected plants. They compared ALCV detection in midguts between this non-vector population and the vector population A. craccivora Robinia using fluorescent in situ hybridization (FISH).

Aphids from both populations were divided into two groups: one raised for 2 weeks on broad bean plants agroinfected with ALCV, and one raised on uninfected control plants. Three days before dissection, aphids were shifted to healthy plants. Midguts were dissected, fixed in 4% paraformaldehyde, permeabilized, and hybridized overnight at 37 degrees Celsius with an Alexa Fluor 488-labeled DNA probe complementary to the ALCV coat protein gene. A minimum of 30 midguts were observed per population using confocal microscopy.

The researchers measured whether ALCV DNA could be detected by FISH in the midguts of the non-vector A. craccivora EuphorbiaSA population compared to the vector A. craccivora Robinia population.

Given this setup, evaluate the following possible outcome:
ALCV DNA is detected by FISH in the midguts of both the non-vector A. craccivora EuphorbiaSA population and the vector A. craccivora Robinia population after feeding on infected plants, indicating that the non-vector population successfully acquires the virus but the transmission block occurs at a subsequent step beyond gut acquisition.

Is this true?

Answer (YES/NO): YES